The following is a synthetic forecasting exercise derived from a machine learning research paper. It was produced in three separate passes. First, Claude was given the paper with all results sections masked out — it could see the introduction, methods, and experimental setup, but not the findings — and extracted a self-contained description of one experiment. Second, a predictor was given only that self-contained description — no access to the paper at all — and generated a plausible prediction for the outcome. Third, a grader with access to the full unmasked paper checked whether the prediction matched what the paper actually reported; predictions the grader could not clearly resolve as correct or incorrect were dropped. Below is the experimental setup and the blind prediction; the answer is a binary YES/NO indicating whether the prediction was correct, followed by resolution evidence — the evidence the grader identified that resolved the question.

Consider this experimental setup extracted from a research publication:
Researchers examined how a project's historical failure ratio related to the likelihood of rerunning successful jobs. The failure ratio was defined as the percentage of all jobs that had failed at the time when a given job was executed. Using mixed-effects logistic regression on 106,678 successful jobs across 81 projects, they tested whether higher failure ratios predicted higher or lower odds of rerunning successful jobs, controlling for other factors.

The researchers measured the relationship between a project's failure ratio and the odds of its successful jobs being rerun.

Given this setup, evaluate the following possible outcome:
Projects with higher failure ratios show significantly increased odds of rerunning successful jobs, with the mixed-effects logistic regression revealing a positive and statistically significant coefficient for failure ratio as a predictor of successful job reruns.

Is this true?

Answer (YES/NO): NO